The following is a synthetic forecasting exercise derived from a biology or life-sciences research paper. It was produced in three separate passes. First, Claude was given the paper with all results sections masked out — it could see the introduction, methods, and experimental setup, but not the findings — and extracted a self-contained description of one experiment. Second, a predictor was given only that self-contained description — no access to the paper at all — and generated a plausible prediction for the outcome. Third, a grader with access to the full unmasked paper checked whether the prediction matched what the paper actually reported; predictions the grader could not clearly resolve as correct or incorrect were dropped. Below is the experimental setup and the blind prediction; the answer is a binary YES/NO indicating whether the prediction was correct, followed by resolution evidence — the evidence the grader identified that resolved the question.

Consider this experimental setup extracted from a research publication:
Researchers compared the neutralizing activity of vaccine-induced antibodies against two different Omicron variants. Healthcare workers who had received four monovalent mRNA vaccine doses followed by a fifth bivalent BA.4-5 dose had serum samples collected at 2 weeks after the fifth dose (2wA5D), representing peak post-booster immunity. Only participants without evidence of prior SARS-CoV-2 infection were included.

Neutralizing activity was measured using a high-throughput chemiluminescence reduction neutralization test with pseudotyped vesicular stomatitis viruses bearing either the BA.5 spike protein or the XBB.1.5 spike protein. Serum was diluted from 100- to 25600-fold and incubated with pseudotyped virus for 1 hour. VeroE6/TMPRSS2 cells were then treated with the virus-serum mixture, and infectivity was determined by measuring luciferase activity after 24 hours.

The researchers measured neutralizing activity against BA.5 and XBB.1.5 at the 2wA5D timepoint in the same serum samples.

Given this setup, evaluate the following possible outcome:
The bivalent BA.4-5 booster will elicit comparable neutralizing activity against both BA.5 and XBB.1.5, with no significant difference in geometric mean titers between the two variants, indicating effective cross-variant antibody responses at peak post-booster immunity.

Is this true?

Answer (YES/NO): NO